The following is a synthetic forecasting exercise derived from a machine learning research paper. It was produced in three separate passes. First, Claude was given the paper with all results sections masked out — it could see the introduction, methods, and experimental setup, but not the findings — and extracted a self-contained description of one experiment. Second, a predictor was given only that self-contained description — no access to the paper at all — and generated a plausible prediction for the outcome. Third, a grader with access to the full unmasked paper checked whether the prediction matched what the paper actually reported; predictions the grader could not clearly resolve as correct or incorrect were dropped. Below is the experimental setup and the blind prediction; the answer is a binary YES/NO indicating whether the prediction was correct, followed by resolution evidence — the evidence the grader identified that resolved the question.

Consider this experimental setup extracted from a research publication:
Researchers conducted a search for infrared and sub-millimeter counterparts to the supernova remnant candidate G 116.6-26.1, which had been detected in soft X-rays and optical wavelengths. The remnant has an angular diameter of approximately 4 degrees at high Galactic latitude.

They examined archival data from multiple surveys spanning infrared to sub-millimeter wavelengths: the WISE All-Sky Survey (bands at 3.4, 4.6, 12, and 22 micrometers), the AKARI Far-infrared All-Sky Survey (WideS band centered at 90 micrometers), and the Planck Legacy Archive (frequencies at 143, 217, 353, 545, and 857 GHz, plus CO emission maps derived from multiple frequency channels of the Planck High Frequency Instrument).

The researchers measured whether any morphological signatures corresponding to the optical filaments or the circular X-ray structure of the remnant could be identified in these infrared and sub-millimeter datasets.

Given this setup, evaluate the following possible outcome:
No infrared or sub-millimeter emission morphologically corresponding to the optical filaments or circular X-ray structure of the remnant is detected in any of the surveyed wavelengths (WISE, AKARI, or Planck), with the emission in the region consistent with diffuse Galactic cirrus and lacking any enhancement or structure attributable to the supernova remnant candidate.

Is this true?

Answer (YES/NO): NO